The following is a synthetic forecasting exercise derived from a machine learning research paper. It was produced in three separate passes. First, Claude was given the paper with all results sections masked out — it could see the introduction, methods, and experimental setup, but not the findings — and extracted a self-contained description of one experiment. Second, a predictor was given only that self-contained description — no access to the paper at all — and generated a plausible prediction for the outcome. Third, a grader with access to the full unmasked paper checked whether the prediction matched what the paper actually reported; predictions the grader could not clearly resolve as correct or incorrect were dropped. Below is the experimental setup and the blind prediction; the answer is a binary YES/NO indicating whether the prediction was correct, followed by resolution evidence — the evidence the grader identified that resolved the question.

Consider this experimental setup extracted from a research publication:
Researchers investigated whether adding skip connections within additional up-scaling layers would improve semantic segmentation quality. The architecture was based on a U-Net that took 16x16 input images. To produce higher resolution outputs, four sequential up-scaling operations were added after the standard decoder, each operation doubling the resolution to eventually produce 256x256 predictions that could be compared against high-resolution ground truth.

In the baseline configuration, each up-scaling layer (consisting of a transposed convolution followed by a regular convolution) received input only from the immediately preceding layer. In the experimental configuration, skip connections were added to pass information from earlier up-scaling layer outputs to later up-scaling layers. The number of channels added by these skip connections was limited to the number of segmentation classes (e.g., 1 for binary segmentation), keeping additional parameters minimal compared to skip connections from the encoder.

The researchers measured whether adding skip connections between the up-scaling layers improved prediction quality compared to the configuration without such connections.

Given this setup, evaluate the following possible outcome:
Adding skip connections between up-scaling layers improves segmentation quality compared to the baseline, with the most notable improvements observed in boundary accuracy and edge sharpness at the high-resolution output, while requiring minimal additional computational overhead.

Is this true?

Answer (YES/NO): NO